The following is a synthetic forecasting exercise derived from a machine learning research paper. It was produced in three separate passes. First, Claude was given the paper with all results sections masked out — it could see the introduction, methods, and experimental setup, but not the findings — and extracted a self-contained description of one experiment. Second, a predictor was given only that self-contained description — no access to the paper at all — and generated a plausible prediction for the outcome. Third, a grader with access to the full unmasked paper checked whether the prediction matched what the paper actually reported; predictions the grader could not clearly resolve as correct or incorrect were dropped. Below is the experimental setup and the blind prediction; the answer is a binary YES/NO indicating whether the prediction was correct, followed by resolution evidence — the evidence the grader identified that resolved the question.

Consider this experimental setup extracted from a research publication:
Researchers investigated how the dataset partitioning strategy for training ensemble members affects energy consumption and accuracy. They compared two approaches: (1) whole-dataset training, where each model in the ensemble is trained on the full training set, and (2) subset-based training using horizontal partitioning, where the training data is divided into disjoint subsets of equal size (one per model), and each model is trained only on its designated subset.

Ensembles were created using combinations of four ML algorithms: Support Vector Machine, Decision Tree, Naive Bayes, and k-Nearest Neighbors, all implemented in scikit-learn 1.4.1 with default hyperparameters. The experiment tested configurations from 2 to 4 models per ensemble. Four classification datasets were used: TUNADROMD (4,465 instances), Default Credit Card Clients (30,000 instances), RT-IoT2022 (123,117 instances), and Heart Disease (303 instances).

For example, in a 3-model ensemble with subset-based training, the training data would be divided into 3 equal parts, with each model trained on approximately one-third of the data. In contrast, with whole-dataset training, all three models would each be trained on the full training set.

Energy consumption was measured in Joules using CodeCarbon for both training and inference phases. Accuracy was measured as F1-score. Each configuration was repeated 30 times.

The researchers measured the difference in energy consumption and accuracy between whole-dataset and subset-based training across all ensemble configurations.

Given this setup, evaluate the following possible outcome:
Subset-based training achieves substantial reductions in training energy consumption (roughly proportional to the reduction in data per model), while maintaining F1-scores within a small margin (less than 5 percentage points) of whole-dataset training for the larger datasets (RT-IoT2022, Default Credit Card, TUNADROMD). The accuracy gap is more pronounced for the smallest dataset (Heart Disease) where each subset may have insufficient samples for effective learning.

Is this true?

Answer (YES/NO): NO